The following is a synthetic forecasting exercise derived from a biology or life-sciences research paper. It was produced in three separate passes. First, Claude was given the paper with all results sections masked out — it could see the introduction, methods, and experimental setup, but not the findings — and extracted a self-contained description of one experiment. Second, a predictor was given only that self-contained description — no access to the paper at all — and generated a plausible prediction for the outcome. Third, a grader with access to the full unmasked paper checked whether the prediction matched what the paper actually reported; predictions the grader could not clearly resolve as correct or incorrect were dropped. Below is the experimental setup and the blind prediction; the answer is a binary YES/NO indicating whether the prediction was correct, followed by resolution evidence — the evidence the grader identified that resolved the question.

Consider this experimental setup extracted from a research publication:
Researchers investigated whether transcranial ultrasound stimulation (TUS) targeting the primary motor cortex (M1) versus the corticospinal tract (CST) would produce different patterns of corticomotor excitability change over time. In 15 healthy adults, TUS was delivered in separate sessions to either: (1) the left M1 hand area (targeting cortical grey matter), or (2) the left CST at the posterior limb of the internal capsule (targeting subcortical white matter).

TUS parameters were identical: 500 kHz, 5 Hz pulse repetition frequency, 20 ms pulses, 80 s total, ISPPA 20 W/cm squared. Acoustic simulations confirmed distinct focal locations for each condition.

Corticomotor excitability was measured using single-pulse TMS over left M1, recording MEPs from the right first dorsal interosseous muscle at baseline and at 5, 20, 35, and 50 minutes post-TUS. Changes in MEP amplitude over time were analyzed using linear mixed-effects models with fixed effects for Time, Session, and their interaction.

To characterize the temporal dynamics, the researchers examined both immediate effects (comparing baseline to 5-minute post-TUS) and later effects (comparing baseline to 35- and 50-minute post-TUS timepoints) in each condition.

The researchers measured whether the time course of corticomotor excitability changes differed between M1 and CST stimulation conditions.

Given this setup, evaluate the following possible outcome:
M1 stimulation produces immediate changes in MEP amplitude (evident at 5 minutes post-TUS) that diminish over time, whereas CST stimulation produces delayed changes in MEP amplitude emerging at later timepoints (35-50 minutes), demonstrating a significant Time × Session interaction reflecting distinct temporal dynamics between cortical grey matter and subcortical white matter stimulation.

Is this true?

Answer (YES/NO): NO